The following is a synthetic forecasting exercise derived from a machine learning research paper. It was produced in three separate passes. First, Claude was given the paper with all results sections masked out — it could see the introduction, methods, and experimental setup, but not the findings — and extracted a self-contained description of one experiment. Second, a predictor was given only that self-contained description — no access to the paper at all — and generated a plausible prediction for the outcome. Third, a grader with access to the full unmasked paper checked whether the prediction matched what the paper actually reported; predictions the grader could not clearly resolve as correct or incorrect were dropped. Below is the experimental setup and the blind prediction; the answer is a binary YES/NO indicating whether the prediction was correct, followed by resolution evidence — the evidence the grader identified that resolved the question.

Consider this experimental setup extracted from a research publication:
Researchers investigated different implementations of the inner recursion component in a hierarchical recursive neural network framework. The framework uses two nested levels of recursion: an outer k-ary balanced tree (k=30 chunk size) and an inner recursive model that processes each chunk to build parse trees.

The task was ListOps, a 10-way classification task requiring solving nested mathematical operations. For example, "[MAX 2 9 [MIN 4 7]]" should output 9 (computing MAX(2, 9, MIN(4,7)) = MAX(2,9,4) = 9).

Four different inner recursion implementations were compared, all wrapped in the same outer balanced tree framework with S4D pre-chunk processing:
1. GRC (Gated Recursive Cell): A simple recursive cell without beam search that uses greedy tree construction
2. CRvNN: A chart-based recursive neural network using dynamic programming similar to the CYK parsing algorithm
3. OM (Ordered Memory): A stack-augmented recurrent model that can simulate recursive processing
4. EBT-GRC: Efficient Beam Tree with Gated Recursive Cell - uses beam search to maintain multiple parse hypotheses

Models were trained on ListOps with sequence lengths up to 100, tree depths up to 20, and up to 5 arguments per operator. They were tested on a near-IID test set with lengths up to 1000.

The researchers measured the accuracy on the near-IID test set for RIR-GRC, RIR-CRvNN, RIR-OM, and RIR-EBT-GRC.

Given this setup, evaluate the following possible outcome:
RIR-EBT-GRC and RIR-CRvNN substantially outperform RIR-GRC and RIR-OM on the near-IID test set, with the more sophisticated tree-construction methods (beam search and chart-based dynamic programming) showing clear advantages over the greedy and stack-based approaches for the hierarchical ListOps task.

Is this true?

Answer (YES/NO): NO